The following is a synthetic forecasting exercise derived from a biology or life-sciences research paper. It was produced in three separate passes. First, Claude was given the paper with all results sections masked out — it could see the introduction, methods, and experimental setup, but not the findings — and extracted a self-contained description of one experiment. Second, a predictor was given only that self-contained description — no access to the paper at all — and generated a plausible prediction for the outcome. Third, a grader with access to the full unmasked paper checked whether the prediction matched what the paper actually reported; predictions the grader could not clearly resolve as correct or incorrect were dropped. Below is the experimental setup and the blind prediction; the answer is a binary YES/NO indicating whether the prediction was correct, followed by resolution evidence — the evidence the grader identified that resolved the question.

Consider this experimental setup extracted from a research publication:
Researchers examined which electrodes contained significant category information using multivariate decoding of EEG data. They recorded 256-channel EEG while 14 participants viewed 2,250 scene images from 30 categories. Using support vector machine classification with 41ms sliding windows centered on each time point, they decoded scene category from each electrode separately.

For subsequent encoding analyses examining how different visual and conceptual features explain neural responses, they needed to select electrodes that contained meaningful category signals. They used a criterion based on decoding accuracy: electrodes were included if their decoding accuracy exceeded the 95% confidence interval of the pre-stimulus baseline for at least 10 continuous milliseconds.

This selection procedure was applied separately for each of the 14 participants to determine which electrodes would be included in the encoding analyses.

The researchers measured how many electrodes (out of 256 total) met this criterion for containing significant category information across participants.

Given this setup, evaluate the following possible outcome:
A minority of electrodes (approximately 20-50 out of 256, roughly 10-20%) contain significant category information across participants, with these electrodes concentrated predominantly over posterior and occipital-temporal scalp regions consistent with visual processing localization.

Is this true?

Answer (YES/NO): NO